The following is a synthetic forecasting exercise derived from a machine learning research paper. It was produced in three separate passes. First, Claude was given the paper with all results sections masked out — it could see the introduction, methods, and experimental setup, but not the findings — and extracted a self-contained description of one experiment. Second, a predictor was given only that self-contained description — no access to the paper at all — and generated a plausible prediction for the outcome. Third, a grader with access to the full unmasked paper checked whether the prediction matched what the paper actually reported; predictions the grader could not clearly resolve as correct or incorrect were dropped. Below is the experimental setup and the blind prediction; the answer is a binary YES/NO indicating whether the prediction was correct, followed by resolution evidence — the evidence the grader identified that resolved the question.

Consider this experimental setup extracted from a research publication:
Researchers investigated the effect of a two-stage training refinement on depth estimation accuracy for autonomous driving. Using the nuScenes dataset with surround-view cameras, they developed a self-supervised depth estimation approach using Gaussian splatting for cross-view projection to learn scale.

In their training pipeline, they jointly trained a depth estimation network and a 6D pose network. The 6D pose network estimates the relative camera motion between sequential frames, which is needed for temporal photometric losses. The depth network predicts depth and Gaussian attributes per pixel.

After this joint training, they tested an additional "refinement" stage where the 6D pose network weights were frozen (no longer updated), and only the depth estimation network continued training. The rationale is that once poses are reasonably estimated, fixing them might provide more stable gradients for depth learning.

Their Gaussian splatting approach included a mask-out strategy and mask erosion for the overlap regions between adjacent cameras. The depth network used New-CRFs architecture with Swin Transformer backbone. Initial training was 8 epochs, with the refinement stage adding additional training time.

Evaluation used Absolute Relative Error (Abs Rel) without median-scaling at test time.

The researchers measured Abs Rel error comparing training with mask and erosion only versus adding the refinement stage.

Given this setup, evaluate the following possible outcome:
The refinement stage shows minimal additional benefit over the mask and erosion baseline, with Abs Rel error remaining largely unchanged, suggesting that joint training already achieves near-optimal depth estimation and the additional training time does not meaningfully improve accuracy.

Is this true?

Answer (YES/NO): NO